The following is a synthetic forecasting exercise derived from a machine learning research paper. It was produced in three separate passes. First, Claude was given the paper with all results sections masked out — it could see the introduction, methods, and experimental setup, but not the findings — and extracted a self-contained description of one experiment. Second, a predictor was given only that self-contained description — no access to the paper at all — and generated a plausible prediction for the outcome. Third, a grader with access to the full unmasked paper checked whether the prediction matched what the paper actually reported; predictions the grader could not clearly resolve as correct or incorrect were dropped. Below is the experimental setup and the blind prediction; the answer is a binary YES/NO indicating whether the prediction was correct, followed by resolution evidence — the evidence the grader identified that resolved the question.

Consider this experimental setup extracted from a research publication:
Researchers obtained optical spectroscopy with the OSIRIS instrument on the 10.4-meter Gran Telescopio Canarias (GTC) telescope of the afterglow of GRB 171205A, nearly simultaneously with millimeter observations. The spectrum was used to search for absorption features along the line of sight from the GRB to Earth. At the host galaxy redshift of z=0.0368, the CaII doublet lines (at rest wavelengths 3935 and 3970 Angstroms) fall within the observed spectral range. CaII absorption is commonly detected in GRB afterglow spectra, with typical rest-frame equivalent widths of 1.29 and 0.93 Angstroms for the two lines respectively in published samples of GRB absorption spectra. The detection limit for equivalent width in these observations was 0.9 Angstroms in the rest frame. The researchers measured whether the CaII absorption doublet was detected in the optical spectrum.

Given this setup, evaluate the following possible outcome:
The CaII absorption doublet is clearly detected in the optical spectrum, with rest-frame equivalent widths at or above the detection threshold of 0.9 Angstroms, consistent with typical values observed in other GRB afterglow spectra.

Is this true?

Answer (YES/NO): NO